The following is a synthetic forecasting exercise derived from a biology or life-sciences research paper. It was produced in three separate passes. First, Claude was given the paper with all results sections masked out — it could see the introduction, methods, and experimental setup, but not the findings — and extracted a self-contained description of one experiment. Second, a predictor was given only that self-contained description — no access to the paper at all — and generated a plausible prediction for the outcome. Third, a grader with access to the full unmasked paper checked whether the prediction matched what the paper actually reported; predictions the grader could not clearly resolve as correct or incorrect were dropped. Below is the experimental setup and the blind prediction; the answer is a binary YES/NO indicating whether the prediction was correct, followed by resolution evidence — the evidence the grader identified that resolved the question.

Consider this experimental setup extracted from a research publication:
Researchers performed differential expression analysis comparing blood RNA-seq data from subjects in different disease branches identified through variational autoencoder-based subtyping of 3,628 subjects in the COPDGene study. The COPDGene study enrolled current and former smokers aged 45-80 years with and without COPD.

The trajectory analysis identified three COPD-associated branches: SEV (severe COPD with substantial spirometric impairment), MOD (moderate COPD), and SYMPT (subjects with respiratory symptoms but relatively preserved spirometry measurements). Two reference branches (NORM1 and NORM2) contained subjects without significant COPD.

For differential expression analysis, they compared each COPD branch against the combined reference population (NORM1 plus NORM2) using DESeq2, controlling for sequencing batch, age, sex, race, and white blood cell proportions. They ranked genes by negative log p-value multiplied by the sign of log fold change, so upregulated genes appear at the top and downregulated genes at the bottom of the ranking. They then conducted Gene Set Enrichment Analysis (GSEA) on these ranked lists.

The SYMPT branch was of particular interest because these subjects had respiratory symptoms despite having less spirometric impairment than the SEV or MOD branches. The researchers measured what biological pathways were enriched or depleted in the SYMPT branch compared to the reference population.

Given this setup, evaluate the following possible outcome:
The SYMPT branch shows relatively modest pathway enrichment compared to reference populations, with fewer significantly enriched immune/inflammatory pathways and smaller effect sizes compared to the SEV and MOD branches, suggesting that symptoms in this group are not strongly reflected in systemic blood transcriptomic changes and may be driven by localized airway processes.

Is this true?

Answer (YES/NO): NO